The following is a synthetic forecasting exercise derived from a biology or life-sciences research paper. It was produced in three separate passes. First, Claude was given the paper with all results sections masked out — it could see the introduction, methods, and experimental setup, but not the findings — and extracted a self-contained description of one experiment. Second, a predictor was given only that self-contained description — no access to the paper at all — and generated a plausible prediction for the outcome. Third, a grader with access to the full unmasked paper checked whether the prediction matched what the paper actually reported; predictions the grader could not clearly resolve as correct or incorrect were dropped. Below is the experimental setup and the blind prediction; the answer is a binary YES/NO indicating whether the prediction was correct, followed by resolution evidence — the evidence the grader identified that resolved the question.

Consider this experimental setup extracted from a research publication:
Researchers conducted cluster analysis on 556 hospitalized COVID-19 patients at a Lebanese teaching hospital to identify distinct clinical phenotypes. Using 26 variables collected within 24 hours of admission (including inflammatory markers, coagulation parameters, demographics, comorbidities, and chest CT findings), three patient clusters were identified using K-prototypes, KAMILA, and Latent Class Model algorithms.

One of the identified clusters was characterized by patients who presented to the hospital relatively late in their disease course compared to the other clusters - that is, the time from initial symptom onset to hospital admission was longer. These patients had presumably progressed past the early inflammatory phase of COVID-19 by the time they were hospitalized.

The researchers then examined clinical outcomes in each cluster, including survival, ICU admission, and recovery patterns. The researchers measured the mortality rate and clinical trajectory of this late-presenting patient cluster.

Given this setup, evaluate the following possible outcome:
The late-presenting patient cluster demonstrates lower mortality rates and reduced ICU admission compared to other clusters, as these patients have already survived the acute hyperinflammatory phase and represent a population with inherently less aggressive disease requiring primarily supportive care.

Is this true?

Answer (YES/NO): NO